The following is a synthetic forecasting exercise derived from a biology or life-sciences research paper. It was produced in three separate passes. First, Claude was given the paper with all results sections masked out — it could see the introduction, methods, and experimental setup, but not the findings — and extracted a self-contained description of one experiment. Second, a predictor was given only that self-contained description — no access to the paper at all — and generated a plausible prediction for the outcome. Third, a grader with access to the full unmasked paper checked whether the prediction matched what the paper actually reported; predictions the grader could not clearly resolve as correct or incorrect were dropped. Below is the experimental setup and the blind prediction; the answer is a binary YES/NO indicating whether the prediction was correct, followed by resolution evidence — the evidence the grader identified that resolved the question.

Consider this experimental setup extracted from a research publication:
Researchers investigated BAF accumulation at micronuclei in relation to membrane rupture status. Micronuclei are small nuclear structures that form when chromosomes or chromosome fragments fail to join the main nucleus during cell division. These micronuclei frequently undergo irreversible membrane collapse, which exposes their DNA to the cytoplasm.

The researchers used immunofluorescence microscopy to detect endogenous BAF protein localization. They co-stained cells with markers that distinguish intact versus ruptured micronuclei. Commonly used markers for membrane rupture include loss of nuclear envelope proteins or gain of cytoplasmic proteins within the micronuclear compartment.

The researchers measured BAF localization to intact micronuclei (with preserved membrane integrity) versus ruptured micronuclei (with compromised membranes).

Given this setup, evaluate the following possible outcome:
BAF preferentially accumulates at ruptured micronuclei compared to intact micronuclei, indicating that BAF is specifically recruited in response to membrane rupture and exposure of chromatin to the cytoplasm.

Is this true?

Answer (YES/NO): YES